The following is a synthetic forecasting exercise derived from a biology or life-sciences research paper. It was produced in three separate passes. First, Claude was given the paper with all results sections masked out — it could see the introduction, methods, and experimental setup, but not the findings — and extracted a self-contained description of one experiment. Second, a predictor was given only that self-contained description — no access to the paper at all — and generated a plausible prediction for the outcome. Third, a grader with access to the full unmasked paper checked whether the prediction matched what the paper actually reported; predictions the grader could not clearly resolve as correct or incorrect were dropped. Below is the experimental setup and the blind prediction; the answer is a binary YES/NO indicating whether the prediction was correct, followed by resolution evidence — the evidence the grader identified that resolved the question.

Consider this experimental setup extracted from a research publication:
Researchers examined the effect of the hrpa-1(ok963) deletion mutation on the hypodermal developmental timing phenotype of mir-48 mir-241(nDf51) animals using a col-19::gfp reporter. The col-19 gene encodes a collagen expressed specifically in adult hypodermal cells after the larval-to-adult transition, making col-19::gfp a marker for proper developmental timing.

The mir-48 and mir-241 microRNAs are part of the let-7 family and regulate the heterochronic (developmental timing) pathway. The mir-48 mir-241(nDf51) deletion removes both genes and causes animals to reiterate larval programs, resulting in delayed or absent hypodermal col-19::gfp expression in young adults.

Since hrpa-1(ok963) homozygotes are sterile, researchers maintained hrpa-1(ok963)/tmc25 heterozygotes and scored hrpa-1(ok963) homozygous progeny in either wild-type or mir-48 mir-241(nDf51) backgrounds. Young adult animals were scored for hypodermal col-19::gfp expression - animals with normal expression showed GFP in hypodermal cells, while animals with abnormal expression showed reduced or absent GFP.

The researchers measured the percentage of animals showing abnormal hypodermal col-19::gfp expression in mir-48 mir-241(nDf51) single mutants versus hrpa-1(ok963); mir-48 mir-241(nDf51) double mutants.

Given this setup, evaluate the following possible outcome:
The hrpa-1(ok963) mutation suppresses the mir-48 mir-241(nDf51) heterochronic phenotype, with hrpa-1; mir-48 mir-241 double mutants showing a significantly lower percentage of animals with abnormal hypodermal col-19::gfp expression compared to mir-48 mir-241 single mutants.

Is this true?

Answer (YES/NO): NO